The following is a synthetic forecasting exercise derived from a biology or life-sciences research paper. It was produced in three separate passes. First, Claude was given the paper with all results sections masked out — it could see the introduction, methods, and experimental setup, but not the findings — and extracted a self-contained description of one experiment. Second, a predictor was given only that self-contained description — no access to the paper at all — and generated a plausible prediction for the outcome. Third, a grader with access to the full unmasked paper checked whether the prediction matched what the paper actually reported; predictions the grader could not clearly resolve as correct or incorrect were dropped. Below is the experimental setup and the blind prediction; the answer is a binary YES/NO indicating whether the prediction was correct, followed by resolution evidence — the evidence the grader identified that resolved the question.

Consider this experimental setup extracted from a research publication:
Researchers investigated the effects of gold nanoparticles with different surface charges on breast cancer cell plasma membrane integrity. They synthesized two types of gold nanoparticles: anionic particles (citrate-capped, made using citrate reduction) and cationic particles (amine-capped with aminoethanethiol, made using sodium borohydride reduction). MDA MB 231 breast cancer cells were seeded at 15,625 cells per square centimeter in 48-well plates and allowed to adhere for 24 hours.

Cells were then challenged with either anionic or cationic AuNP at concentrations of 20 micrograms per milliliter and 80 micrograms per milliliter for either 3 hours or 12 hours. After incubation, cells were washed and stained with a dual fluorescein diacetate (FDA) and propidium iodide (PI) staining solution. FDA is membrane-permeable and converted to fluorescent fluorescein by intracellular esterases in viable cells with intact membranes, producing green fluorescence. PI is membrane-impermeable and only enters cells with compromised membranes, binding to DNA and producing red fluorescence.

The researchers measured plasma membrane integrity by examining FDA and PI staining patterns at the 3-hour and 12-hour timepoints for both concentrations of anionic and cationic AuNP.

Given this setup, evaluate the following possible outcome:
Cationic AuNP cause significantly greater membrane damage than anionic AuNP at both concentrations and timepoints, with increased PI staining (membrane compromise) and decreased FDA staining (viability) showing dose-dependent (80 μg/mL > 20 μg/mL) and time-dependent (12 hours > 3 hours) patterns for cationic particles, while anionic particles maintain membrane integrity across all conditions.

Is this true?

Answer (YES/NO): NO